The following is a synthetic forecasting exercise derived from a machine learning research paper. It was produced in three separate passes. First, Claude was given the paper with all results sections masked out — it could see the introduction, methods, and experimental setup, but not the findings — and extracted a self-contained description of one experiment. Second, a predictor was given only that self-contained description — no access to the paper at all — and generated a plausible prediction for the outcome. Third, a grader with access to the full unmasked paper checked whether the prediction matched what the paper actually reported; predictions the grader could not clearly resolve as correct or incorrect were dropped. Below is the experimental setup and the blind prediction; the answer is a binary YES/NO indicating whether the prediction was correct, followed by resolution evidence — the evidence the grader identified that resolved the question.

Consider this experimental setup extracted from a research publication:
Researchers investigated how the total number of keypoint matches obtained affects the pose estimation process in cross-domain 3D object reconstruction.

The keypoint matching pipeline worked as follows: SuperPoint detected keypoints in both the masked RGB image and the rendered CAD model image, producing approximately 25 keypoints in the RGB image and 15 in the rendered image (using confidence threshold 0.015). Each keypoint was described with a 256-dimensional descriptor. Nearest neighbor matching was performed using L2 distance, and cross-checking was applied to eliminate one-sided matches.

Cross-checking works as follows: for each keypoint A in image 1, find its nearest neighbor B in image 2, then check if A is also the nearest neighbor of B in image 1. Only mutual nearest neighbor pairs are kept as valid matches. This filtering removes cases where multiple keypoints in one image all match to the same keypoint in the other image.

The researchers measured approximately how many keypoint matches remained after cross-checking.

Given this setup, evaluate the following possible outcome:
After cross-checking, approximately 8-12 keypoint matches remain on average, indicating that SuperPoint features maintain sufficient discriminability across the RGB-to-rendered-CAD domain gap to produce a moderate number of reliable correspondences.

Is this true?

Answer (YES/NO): YES